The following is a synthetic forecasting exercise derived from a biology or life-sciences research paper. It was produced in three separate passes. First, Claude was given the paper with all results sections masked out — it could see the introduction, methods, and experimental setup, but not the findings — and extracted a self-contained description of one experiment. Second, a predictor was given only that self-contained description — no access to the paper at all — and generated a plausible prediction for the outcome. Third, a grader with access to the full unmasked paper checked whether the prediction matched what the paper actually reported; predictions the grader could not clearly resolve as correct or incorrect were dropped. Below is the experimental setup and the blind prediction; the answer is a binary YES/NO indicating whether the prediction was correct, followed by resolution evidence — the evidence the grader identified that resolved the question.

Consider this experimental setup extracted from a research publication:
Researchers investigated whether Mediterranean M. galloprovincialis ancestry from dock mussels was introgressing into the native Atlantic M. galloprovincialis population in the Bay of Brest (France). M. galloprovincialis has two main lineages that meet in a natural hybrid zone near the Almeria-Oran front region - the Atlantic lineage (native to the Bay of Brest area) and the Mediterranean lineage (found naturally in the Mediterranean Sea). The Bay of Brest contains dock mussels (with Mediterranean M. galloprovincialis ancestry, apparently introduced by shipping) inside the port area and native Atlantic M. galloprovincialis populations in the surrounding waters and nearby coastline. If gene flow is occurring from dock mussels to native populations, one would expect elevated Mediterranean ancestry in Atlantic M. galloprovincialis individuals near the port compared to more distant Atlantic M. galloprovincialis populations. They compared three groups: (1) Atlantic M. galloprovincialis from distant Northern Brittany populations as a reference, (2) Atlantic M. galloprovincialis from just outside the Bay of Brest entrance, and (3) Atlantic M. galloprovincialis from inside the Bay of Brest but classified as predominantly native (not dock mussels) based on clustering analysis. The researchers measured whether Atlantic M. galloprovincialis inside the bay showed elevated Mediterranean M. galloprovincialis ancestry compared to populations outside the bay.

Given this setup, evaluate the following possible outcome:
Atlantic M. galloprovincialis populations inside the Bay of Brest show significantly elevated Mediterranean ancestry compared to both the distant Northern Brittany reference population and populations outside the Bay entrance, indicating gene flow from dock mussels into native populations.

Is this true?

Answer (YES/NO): NO